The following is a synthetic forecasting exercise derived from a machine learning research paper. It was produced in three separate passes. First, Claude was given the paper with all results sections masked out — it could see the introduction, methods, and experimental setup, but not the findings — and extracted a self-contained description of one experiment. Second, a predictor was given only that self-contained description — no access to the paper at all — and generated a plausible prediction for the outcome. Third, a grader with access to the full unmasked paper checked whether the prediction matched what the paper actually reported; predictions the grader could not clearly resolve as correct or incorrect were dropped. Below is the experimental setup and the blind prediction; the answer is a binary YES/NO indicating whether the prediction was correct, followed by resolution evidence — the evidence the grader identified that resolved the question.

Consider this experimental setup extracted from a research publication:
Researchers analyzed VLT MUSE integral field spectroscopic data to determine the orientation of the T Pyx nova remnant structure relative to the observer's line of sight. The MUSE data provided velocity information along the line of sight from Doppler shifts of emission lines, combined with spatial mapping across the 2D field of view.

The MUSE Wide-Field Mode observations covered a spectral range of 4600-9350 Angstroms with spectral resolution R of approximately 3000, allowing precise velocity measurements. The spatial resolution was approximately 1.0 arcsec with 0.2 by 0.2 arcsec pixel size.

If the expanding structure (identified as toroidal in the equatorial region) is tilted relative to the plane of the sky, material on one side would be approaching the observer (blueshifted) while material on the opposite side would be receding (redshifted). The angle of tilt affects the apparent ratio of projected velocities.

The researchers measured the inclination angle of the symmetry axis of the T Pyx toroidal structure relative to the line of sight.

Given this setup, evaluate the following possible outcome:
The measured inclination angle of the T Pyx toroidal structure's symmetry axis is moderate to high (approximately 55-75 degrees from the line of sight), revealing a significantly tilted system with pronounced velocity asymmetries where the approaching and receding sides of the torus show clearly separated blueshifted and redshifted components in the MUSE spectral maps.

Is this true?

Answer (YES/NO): NO